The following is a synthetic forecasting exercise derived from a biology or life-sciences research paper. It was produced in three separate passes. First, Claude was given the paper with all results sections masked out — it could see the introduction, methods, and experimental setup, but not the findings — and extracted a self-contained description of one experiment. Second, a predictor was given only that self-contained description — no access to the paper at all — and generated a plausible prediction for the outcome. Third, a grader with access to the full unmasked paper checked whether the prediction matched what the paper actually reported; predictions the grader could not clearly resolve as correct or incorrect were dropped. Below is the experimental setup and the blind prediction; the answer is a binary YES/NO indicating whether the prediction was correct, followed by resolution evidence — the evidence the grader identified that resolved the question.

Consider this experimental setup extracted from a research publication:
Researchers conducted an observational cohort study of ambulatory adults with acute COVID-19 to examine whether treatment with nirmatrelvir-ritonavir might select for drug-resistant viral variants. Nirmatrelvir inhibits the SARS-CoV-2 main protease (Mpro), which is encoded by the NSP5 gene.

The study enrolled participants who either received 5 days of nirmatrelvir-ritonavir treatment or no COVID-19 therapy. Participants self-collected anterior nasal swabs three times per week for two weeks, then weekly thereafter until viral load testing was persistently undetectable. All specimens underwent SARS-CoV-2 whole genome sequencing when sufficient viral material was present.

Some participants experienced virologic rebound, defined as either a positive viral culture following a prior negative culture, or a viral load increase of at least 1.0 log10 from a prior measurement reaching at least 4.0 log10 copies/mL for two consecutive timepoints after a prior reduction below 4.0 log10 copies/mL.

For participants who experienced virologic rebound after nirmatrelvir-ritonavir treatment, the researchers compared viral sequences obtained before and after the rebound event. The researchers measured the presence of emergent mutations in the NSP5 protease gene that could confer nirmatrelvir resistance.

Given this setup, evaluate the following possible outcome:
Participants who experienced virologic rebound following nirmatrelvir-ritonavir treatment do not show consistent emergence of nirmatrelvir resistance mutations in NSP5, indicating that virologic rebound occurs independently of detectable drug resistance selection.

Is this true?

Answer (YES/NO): YES